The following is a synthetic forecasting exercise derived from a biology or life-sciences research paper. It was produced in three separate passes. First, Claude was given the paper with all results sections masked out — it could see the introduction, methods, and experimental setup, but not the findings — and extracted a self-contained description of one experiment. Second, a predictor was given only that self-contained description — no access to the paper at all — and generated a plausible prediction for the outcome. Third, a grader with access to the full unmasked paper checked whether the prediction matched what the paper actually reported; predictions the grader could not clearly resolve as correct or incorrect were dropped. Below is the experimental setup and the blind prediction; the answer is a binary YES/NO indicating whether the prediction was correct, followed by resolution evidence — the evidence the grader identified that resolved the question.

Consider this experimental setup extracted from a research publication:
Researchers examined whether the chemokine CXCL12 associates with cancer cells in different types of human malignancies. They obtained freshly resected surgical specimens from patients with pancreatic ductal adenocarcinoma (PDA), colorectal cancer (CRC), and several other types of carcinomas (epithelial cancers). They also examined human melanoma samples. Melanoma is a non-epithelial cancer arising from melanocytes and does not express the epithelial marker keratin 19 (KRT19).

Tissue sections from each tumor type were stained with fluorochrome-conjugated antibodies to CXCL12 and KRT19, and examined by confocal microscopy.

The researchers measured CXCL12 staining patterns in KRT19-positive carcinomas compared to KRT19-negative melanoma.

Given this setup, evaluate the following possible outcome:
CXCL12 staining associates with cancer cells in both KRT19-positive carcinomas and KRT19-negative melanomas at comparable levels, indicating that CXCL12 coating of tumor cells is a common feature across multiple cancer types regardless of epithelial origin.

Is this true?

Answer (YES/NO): NO